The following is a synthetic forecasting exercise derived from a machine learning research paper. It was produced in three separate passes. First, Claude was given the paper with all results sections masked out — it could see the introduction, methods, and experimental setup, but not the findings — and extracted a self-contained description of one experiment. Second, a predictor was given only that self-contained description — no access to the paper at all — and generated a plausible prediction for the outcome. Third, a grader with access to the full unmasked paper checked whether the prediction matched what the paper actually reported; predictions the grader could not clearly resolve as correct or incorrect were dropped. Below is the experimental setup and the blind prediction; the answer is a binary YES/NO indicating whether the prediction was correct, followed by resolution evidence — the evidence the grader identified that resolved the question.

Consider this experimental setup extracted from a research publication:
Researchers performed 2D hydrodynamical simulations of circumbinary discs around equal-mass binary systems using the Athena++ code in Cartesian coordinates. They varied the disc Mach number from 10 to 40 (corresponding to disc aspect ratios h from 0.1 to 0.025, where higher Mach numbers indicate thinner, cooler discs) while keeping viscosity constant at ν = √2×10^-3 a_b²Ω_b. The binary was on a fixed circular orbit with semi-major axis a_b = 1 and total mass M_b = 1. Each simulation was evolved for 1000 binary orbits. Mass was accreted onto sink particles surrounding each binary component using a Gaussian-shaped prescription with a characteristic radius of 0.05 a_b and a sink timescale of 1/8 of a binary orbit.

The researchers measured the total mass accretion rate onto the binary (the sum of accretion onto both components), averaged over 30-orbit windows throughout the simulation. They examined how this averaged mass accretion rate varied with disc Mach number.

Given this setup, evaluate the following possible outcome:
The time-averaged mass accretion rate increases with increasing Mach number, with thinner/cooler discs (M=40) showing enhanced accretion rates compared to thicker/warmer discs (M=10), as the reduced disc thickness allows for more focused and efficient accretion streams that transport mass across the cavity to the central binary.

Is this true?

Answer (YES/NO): NO